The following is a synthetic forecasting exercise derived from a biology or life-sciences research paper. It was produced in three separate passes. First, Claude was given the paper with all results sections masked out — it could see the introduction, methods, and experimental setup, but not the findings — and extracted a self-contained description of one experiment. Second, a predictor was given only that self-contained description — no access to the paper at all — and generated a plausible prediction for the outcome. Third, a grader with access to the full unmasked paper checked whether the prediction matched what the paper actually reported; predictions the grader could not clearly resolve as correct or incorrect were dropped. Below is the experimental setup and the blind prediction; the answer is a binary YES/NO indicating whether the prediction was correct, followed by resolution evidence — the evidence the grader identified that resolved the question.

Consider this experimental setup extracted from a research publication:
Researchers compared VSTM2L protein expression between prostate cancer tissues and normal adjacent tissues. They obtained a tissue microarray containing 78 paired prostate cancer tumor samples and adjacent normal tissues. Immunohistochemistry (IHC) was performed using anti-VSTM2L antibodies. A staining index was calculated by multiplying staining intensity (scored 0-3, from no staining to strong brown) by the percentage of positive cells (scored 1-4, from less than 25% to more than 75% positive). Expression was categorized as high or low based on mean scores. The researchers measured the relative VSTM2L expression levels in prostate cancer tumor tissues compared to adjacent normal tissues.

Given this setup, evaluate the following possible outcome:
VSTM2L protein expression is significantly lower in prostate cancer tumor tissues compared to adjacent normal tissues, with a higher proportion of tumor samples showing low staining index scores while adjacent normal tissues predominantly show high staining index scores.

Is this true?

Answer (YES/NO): NO